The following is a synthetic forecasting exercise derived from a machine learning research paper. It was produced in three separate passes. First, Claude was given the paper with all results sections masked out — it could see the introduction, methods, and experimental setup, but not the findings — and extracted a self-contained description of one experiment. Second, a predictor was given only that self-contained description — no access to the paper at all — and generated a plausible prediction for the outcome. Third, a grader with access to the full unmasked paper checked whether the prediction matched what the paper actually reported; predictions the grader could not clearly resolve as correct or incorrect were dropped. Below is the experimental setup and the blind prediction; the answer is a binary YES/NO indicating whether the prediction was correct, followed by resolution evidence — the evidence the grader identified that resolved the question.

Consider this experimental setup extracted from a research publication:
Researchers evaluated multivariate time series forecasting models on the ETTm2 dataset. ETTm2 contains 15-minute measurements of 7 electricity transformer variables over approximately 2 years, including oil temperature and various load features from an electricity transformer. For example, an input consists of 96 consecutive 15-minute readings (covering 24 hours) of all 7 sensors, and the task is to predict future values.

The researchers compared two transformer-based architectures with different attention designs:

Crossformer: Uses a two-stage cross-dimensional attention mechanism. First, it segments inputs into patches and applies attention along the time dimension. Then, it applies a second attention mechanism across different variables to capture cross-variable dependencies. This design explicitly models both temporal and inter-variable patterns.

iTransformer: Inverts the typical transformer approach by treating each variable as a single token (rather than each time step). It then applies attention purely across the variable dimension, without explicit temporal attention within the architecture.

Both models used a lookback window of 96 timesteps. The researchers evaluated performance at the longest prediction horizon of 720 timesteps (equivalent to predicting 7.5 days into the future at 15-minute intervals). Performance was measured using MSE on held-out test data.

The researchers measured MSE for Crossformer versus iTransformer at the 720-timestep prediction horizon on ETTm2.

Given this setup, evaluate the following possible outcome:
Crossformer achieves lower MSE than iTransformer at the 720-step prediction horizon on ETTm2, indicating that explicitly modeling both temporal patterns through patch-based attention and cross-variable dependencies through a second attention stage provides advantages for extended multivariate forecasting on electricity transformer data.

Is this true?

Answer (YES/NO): NO